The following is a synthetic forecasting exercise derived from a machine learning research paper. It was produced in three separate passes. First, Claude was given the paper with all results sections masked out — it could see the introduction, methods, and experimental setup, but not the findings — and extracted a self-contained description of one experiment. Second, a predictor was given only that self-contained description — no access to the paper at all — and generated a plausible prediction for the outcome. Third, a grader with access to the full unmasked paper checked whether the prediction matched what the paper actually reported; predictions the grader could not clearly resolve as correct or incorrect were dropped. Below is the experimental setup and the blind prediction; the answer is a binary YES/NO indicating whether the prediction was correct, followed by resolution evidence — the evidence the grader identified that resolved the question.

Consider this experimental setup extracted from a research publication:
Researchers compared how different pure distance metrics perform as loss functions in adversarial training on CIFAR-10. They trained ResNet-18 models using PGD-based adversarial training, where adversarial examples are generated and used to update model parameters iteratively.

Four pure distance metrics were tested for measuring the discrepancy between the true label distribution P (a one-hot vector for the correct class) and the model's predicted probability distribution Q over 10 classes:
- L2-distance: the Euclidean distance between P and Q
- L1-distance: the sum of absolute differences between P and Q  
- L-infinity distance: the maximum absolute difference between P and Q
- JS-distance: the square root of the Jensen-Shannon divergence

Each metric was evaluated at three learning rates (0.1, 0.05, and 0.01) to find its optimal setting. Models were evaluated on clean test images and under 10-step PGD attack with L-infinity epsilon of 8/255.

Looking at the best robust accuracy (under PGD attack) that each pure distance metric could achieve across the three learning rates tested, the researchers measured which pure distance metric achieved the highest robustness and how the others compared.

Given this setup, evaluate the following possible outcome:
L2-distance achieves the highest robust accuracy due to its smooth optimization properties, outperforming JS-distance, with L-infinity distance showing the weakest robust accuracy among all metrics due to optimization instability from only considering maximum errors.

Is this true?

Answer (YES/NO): YES